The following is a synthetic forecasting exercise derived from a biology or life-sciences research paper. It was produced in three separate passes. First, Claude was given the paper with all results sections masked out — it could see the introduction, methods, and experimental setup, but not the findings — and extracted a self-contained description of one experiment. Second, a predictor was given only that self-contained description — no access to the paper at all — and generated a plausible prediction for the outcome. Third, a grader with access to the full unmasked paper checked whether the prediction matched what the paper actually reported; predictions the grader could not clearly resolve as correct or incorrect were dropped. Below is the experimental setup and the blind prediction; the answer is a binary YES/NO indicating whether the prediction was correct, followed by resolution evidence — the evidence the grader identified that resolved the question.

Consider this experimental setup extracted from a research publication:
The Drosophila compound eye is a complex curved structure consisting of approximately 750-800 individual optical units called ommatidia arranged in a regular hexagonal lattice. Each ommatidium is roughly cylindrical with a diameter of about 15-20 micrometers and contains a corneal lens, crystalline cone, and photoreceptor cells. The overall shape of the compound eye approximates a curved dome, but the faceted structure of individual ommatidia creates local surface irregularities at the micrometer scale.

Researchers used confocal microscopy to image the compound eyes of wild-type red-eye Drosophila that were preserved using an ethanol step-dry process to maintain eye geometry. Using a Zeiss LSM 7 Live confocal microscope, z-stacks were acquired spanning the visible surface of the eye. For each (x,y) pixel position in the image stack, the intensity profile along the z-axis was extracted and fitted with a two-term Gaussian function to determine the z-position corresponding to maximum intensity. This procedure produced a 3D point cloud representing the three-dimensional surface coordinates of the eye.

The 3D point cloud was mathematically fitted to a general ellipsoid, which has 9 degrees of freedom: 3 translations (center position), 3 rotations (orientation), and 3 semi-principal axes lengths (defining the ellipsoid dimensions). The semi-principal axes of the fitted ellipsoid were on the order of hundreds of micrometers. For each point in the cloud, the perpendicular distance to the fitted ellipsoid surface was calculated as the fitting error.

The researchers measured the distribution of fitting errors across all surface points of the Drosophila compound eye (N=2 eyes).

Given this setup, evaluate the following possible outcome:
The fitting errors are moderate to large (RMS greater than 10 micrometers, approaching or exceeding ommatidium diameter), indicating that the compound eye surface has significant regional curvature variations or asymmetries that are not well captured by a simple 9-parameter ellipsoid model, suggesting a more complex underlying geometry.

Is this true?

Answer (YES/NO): NO